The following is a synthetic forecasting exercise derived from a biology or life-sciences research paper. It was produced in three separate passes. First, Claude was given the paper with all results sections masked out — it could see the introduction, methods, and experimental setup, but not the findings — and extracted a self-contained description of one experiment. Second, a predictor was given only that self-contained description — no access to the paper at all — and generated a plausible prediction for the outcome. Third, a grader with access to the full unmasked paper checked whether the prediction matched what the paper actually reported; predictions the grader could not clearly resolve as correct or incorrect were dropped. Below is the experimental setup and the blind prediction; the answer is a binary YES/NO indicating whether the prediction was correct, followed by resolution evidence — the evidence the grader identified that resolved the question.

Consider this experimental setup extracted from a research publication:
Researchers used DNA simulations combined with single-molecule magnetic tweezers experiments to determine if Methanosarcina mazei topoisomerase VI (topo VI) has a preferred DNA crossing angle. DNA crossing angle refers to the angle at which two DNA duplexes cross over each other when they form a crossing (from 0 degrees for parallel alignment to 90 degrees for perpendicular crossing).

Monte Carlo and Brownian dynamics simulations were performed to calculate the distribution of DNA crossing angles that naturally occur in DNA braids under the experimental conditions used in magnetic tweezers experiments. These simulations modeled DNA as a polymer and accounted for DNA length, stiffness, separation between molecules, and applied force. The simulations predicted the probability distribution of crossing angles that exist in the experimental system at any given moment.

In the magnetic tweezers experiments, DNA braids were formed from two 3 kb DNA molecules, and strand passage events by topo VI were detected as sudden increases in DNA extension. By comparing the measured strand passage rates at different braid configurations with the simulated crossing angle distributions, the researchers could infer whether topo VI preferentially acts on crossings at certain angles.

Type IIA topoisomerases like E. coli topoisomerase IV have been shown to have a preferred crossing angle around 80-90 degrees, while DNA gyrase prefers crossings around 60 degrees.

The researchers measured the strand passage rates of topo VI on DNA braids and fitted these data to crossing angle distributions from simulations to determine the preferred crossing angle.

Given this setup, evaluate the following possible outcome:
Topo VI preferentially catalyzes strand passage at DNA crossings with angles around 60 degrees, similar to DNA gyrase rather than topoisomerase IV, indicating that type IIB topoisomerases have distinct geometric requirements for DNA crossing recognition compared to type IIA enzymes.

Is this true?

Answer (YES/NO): NO